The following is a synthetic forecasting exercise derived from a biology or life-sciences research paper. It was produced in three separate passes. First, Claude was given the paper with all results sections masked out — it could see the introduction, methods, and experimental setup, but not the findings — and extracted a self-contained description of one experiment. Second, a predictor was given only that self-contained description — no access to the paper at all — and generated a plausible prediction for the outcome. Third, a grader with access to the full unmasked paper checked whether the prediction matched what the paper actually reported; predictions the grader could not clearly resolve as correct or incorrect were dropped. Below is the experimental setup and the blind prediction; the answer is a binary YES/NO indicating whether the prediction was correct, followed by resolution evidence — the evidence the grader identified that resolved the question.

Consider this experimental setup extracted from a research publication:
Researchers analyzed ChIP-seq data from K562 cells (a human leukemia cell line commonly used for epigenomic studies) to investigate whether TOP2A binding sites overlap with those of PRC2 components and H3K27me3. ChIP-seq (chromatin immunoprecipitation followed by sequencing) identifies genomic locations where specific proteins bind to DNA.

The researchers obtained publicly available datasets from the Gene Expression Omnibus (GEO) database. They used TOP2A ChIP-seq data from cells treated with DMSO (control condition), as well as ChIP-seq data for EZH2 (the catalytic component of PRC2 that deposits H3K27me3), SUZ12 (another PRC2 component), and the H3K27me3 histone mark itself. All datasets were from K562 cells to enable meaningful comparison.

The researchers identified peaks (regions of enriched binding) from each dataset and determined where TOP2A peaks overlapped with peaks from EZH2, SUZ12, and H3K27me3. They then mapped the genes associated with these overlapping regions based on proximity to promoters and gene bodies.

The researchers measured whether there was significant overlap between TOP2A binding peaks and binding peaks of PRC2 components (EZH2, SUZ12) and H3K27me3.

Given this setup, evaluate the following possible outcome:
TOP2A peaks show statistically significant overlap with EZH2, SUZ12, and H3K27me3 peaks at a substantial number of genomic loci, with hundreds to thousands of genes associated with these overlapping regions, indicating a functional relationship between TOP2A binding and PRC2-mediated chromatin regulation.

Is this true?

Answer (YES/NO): YES